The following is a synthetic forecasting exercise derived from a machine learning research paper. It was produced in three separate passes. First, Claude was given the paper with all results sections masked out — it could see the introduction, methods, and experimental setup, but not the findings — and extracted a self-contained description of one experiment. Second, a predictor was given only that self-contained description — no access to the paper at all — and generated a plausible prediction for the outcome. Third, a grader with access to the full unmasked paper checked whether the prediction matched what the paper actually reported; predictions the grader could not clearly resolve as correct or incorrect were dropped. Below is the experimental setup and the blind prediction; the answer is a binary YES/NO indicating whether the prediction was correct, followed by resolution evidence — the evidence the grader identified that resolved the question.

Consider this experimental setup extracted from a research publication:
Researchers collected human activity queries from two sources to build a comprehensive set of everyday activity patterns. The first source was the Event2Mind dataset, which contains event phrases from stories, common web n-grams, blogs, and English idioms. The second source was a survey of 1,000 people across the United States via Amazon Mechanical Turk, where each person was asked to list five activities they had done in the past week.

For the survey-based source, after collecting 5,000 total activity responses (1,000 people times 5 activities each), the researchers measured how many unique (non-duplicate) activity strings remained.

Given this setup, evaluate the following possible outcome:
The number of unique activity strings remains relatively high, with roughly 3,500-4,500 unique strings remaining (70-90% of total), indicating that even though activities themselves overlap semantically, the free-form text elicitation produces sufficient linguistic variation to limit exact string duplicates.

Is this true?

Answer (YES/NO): NO